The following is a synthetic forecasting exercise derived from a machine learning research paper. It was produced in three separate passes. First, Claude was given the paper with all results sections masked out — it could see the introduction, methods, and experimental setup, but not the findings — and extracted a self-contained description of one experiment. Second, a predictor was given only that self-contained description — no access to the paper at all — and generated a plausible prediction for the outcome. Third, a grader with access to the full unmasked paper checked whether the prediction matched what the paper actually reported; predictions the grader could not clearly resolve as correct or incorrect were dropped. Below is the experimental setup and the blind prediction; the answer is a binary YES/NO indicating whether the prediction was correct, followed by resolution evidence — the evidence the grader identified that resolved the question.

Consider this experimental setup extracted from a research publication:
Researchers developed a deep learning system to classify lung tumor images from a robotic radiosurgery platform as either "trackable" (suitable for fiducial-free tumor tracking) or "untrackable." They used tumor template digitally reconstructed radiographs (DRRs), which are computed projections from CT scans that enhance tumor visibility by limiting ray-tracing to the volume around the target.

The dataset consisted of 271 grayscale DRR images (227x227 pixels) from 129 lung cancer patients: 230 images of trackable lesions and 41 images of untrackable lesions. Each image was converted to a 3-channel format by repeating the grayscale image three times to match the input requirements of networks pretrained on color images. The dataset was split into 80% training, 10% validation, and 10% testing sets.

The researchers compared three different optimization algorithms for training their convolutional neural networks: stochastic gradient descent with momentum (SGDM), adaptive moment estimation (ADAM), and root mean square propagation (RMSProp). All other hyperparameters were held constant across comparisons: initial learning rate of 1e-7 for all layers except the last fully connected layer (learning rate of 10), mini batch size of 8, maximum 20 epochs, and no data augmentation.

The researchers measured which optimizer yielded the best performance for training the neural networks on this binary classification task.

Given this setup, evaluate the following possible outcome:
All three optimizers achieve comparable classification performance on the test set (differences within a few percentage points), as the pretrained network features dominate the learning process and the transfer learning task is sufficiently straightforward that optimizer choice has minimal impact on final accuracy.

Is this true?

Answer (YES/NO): NO